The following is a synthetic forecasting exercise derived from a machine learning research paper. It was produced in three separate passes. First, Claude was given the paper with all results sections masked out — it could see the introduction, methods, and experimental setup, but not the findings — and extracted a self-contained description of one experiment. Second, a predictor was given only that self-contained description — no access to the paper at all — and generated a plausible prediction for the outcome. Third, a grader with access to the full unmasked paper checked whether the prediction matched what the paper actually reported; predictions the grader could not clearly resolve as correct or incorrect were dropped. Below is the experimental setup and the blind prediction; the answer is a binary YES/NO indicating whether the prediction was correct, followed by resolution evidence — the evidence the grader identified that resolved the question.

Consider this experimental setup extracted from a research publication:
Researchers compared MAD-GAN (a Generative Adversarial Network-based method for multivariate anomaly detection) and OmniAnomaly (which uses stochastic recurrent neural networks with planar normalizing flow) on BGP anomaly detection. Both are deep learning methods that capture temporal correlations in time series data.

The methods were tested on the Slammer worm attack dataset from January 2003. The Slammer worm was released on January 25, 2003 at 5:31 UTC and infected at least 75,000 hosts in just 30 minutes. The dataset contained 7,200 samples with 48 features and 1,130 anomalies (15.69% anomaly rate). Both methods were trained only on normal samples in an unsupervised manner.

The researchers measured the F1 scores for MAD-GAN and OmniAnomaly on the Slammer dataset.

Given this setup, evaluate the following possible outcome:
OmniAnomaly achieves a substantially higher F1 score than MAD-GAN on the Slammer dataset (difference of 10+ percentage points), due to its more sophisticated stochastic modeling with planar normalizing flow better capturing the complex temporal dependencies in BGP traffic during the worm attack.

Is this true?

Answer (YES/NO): NO